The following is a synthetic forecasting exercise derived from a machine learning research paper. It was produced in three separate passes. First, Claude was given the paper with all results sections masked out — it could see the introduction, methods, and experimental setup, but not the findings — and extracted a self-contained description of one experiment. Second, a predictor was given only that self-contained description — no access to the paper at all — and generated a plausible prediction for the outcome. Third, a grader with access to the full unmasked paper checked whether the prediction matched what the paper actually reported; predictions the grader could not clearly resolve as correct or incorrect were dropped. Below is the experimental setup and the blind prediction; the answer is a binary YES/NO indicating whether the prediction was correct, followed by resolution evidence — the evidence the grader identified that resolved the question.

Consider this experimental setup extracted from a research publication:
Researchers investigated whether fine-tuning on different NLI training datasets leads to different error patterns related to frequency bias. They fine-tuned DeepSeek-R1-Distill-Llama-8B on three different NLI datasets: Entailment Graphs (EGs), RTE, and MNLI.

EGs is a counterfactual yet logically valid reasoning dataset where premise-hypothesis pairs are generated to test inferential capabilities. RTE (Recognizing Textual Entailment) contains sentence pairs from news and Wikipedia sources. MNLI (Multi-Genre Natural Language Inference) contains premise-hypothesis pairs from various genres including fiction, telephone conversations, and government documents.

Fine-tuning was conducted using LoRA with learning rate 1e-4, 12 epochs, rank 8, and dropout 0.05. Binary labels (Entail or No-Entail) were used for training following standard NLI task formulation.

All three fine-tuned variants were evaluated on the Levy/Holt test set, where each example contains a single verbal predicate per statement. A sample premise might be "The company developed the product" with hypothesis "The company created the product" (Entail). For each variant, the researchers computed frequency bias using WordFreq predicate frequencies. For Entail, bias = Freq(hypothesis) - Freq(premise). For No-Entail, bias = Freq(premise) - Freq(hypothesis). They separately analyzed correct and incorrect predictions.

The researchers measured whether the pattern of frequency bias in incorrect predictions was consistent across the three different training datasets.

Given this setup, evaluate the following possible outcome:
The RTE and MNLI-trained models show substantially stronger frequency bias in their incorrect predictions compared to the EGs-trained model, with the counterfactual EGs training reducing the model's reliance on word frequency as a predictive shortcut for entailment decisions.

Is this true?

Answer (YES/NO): NO